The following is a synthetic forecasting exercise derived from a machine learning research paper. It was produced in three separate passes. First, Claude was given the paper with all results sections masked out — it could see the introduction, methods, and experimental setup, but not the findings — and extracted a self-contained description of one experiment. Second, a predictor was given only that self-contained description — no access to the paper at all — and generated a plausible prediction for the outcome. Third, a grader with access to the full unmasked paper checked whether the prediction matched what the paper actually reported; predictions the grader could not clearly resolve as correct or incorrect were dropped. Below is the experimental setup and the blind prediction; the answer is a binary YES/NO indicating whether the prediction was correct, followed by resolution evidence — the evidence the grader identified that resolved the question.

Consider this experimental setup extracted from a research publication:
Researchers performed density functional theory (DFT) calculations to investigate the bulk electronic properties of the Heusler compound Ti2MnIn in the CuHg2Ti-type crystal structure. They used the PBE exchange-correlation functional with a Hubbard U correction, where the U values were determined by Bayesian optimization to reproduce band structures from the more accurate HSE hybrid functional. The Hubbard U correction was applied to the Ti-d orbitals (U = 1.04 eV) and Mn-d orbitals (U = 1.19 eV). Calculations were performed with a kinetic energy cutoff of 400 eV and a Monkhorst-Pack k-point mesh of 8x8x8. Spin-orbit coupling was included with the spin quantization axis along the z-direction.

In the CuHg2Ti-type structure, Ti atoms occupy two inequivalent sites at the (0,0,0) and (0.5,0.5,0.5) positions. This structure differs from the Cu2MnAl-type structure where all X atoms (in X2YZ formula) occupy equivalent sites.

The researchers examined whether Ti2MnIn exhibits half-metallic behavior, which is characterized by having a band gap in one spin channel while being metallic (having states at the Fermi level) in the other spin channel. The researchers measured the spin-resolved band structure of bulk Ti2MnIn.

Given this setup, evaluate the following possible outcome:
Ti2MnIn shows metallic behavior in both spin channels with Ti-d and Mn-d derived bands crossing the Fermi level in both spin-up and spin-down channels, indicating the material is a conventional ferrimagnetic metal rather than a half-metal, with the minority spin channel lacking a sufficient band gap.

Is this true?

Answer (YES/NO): NO